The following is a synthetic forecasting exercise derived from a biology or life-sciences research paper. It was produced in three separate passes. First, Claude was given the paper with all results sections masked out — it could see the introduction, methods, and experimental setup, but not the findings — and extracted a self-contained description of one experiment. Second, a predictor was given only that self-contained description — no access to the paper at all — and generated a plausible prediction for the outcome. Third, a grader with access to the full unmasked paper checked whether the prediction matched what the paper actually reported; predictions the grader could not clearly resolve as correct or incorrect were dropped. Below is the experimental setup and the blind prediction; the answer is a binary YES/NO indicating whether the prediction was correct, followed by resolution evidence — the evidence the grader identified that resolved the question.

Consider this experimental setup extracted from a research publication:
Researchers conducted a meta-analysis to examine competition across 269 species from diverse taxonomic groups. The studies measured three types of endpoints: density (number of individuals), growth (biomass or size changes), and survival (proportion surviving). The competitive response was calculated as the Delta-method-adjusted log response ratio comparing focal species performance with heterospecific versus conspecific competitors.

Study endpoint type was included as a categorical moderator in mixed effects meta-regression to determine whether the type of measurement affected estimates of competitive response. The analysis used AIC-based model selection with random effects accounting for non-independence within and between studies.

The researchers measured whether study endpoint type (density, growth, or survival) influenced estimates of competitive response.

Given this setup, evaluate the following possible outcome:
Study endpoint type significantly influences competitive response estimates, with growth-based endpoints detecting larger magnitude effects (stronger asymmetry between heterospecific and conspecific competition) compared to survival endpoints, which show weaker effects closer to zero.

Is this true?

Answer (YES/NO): NO